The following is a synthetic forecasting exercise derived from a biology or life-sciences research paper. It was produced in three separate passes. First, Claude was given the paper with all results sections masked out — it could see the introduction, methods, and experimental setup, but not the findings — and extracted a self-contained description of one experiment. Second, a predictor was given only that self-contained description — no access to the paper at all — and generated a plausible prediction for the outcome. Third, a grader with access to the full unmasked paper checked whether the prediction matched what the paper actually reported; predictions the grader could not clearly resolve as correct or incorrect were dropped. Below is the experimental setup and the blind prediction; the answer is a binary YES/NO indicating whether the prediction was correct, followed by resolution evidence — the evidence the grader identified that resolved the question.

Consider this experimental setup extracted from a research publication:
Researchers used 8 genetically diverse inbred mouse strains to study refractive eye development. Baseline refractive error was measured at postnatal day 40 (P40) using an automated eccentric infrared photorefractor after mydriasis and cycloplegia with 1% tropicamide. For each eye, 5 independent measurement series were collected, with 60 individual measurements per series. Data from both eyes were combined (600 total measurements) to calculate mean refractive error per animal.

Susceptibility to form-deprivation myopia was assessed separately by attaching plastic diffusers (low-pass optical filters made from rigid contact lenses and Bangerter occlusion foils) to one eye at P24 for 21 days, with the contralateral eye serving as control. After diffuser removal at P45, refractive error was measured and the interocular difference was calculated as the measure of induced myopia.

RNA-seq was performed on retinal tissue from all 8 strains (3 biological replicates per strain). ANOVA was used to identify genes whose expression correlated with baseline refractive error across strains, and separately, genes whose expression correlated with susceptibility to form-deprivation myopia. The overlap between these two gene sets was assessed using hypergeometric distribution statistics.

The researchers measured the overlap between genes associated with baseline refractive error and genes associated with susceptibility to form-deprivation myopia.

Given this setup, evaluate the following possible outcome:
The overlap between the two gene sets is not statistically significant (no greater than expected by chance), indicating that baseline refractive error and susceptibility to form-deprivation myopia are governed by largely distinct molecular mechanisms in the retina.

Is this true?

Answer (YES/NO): NO